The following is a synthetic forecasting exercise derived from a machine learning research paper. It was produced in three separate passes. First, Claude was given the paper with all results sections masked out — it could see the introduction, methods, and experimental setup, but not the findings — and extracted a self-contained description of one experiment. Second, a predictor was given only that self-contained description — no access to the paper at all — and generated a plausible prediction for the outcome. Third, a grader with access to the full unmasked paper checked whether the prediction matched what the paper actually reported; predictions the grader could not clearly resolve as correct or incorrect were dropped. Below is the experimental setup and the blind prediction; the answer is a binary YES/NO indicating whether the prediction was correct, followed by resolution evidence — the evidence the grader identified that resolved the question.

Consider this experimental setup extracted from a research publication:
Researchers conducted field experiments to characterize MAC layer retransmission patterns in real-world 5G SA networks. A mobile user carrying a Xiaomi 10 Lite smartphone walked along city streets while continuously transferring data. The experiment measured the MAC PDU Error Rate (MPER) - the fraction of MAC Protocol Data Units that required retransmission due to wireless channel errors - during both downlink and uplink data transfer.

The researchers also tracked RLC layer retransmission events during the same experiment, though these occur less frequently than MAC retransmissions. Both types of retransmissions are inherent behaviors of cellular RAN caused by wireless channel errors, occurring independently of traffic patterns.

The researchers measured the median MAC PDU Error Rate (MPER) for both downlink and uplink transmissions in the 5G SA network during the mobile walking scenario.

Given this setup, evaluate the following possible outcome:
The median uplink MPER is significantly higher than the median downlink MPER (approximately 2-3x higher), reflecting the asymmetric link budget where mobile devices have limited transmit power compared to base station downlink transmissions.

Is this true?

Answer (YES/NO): NO